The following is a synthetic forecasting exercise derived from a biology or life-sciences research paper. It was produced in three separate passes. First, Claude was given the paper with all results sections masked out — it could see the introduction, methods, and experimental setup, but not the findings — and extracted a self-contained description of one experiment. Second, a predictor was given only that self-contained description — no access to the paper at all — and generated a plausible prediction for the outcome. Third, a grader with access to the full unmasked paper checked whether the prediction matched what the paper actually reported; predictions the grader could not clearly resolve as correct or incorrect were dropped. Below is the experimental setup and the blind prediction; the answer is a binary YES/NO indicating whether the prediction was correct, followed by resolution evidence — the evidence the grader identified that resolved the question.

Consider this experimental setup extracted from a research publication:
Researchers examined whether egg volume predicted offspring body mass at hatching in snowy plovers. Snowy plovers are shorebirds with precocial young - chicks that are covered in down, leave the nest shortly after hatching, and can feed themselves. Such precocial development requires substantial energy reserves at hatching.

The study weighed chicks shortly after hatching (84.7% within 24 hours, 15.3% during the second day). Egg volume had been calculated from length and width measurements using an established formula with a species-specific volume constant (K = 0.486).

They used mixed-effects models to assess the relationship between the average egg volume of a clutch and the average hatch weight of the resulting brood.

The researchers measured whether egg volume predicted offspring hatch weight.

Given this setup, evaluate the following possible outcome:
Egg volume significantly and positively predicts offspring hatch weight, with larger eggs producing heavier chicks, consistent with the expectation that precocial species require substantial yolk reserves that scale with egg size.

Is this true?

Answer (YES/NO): YES